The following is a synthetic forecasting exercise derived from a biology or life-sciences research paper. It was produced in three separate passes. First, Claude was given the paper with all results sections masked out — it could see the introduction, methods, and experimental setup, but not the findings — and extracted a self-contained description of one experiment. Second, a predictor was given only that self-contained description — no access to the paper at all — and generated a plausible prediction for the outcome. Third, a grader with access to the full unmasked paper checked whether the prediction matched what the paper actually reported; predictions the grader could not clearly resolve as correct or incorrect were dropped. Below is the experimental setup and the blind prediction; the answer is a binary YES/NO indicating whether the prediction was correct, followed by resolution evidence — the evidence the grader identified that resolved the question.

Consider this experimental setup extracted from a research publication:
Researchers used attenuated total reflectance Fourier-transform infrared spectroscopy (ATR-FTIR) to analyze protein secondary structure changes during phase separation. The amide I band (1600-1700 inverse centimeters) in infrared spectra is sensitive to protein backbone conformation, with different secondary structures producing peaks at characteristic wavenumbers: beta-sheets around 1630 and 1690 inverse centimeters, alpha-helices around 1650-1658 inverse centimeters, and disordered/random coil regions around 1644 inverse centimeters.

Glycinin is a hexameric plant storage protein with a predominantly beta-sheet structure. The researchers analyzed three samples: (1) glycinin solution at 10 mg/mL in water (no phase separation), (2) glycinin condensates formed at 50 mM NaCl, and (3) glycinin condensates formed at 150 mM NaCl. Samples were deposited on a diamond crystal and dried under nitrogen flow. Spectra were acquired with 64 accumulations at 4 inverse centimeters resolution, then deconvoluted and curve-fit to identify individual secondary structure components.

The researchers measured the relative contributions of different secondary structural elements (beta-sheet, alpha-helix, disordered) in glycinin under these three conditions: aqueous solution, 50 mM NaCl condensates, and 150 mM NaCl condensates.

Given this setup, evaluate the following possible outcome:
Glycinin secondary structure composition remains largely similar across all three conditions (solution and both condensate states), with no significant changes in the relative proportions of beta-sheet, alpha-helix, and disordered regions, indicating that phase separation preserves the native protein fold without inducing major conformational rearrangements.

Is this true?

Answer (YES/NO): NO